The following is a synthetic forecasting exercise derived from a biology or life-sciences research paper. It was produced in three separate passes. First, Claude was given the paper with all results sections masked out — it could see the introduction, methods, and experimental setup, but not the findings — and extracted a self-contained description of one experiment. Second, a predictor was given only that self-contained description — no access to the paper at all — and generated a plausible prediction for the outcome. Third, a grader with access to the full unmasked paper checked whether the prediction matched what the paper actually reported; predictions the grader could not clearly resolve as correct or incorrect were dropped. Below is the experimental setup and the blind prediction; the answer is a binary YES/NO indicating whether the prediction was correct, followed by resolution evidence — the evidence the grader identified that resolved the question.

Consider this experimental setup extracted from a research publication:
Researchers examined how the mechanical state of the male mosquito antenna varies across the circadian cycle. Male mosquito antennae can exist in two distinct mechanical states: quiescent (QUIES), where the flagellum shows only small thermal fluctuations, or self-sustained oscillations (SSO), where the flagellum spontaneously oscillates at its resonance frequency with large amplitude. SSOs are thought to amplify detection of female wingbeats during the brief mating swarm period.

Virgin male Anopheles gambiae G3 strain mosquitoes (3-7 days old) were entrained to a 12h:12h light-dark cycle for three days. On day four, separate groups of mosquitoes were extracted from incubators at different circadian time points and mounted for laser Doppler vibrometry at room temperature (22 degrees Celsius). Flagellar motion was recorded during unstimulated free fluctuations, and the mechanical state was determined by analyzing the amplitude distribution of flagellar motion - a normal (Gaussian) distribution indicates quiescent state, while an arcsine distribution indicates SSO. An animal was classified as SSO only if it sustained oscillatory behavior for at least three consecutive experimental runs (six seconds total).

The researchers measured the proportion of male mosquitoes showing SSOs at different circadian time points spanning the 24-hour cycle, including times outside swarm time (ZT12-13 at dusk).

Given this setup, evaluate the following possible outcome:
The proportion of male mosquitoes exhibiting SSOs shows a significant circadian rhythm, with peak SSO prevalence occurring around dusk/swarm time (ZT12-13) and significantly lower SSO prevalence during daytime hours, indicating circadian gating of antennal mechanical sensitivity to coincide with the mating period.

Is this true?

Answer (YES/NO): NO